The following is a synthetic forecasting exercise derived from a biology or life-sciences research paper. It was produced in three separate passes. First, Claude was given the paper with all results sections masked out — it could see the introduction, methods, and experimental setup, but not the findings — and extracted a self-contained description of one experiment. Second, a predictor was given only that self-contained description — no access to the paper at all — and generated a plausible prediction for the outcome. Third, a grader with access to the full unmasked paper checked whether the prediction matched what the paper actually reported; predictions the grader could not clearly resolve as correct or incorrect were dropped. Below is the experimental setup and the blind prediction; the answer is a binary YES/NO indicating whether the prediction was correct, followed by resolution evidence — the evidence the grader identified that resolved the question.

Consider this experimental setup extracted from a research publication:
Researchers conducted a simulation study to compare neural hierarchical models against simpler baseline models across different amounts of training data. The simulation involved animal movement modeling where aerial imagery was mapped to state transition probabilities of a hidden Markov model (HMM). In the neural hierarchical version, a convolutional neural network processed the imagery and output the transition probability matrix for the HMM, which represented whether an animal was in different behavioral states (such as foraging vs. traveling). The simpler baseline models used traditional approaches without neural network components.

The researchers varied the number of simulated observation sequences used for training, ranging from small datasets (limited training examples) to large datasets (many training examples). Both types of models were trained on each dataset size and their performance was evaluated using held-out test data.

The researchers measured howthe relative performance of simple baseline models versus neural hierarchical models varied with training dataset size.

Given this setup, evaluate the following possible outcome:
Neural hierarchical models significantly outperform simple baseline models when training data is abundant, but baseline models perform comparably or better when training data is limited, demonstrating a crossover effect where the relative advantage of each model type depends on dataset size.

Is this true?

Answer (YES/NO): YES